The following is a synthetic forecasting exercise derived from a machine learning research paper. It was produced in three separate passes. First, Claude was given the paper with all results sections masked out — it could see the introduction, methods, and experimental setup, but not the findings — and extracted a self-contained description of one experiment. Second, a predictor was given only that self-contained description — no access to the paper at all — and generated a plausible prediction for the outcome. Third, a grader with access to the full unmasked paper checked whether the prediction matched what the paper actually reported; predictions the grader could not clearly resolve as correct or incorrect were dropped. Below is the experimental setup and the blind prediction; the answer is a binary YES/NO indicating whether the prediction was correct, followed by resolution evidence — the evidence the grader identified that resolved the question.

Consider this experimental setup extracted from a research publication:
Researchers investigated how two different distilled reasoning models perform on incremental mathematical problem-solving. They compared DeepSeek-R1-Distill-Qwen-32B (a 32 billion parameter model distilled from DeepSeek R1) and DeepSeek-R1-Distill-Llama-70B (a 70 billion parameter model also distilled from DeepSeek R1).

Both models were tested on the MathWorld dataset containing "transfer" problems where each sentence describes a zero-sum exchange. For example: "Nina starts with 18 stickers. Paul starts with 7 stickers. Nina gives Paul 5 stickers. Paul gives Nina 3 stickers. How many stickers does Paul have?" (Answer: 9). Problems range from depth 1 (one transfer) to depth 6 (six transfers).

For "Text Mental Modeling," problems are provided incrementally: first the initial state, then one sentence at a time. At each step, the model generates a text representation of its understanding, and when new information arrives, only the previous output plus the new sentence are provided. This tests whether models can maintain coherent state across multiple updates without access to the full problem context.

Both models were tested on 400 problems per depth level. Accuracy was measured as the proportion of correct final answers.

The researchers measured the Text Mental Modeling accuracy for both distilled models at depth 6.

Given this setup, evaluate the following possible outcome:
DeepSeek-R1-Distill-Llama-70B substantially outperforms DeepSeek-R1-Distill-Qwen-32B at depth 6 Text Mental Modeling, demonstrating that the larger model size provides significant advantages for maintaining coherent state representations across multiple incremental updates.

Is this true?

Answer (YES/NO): YES